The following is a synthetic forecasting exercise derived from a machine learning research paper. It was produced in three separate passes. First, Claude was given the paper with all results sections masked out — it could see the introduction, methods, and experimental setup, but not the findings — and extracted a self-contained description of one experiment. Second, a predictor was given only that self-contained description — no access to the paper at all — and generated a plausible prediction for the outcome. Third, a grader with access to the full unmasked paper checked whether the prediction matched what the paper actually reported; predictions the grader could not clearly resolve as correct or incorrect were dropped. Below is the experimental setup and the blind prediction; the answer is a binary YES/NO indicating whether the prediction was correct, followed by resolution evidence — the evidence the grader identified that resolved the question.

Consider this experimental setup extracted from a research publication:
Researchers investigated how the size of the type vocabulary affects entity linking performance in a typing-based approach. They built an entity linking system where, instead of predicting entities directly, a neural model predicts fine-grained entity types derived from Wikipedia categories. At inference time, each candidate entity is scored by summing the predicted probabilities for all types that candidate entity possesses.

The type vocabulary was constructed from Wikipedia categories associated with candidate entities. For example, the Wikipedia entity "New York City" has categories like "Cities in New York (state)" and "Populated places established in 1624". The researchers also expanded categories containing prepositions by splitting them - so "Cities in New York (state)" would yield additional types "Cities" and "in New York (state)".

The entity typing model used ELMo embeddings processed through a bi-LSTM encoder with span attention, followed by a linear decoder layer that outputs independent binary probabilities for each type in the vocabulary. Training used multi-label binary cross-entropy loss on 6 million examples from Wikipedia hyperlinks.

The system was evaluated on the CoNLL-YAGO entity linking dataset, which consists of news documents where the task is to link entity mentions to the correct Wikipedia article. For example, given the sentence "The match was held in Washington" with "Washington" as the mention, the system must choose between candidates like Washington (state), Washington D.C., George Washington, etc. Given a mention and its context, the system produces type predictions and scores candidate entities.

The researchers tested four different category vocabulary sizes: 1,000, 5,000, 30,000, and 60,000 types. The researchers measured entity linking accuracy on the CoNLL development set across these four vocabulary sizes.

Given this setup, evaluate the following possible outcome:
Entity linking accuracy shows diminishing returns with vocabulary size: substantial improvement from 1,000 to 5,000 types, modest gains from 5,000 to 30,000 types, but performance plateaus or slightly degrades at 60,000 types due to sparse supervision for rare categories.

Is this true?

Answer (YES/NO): NO